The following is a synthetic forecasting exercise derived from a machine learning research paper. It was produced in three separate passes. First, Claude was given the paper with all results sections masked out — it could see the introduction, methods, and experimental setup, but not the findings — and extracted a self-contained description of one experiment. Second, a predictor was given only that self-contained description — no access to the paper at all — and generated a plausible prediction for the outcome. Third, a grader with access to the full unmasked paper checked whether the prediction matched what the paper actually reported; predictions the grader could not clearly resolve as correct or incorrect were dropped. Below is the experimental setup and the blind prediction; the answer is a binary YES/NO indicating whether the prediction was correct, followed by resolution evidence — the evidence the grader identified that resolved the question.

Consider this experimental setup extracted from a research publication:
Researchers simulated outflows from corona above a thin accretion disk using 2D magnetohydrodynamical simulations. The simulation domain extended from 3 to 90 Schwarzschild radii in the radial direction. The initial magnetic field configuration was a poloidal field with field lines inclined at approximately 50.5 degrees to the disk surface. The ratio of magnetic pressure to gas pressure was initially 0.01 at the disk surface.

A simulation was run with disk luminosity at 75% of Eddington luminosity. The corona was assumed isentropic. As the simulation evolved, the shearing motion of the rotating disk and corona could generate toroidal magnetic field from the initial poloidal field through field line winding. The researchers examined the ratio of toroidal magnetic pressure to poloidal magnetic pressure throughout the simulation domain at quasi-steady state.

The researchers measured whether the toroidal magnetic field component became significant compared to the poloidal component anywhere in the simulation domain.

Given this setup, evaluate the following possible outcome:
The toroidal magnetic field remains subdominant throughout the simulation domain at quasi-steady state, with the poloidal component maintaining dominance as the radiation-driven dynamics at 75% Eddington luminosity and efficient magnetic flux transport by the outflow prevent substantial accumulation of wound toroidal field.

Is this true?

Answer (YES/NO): NO